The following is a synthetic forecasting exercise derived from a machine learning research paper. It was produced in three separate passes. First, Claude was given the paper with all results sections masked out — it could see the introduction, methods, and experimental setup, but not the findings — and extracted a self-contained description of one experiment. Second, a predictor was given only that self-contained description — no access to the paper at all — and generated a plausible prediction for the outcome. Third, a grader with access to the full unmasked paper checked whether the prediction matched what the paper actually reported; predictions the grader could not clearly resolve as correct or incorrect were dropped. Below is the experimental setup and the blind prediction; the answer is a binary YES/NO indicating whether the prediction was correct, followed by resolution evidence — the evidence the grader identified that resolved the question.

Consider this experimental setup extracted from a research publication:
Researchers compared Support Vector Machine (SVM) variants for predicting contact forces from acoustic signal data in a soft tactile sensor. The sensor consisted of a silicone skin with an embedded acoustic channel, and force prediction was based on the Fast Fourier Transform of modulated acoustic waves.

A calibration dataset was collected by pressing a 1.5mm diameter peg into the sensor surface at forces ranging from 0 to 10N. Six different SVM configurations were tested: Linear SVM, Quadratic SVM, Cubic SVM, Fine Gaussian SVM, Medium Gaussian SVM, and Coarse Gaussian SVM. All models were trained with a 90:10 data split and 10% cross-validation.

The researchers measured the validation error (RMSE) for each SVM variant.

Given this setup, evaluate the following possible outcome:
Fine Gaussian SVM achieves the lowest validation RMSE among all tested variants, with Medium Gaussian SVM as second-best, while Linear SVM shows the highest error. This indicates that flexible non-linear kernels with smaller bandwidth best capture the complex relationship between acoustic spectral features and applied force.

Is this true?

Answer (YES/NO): NO